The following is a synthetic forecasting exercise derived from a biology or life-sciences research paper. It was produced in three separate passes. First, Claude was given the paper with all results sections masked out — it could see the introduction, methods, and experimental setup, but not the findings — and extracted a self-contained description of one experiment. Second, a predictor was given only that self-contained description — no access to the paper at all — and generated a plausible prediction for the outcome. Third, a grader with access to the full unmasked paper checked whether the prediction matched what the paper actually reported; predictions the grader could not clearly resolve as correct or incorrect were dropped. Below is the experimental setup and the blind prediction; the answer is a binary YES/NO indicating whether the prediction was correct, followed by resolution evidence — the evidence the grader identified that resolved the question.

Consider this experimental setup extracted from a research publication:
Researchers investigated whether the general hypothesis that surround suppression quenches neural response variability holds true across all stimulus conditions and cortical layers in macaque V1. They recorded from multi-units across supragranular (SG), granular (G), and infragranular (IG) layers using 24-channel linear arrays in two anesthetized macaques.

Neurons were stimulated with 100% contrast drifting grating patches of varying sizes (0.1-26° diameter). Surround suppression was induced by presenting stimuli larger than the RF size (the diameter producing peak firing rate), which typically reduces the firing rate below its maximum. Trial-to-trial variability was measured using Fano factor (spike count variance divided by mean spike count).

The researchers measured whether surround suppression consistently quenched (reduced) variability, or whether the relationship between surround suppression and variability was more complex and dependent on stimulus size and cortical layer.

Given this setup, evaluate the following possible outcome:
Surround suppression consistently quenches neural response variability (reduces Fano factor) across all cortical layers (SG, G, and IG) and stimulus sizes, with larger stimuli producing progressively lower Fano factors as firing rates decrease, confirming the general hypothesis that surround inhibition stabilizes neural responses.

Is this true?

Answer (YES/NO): NO